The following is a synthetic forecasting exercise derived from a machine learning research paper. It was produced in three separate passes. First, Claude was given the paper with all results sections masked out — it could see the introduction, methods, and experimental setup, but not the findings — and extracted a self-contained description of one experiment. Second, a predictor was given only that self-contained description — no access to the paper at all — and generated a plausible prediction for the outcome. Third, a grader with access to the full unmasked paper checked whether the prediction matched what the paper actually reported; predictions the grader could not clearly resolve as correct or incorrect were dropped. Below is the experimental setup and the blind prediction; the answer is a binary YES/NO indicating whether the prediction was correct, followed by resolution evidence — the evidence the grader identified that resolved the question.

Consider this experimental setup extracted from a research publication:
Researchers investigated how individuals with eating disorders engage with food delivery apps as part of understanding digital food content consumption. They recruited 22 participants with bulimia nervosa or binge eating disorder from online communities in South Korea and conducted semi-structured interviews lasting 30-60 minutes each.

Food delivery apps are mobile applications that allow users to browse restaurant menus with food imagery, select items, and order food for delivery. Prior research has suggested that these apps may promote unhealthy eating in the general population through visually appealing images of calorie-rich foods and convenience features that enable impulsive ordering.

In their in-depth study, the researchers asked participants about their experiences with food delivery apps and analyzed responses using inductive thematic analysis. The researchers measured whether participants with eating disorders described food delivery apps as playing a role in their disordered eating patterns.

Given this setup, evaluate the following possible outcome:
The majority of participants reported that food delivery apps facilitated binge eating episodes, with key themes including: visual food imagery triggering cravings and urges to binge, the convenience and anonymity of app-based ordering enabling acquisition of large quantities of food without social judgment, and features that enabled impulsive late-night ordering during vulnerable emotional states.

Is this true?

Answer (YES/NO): NO